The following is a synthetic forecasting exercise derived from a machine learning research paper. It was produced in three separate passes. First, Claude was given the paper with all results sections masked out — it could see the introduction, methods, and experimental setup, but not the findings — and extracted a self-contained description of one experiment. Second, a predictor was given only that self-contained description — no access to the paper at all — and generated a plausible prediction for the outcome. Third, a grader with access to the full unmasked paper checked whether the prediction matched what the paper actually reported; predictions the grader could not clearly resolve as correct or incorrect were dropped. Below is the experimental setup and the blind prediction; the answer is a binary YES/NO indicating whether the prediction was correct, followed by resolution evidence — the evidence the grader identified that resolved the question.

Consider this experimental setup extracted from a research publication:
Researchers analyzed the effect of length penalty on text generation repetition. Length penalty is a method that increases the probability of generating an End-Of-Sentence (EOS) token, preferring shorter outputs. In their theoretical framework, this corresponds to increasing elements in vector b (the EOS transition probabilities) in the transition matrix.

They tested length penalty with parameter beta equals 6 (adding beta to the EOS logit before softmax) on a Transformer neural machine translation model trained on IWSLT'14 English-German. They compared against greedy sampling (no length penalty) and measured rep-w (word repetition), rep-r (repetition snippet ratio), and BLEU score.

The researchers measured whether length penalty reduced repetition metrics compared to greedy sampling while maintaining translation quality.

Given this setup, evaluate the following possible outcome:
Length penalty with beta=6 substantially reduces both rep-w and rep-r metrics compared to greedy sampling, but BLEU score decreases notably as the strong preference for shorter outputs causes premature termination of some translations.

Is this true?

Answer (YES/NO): NO